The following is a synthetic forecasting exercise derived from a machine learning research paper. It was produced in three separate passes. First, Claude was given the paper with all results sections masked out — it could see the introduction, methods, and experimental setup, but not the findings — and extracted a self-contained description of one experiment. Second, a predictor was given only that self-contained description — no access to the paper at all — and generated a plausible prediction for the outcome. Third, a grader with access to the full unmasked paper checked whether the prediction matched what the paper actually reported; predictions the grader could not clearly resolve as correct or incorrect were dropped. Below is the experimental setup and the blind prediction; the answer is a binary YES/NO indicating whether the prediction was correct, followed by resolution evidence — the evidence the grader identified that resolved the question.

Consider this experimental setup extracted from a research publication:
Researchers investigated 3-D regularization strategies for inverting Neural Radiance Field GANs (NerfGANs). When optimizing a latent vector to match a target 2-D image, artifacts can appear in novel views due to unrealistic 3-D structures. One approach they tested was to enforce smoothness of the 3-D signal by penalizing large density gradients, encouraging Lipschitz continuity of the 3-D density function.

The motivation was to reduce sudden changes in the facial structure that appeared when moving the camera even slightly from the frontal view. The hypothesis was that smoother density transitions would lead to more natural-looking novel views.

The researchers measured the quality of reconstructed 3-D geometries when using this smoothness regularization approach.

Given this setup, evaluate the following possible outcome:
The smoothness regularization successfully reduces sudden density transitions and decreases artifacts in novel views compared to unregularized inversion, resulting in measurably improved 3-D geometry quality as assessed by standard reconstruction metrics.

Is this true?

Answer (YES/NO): NO